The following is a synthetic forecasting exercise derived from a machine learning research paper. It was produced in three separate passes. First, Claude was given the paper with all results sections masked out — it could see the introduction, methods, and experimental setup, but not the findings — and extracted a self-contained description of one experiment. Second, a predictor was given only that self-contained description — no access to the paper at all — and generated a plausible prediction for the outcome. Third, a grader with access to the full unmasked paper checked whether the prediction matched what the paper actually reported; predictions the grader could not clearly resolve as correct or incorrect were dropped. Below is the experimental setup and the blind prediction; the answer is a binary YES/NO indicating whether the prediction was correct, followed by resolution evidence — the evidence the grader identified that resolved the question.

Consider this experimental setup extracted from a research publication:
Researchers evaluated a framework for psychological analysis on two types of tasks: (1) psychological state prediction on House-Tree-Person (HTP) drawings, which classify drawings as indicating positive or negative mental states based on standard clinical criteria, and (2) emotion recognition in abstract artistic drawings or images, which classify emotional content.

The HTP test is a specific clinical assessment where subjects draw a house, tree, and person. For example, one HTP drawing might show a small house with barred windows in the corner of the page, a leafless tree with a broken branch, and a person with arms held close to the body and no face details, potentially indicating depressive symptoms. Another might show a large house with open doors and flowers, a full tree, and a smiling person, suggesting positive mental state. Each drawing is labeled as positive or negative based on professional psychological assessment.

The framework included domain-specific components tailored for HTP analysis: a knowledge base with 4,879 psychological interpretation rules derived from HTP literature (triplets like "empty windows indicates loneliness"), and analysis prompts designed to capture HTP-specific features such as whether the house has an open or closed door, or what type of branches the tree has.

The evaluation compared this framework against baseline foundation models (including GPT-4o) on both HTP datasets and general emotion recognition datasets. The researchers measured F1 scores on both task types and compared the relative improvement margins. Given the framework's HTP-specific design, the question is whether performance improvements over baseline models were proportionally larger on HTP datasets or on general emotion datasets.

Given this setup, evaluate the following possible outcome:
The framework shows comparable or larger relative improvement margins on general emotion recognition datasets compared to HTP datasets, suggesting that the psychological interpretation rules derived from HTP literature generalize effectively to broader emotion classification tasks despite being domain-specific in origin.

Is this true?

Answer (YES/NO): NO